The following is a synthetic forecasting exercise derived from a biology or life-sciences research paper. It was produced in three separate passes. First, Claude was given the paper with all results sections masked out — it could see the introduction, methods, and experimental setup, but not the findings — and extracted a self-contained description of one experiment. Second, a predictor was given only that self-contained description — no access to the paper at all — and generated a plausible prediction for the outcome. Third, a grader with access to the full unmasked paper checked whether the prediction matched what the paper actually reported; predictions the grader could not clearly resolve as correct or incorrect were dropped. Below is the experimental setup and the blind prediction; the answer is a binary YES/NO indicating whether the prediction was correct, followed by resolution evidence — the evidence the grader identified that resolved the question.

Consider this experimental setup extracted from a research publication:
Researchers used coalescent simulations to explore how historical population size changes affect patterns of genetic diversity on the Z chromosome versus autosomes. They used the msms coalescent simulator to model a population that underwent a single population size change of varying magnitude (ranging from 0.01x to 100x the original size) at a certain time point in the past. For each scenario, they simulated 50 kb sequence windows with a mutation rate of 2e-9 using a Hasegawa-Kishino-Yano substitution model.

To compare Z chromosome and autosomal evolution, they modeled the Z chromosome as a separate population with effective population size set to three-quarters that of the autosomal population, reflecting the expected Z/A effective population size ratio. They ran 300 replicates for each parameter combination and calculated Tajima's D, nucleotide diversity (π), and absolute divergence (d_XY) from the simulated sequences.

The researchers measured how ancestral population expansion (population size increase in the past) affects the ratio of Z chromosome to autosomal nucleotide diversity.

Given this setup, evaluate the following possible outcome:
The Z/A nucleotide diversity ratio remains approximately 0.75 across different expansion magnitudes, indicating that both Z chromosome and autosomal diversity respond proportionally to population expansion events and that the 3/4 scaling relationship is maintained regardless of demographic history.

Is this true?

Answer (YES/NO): NO